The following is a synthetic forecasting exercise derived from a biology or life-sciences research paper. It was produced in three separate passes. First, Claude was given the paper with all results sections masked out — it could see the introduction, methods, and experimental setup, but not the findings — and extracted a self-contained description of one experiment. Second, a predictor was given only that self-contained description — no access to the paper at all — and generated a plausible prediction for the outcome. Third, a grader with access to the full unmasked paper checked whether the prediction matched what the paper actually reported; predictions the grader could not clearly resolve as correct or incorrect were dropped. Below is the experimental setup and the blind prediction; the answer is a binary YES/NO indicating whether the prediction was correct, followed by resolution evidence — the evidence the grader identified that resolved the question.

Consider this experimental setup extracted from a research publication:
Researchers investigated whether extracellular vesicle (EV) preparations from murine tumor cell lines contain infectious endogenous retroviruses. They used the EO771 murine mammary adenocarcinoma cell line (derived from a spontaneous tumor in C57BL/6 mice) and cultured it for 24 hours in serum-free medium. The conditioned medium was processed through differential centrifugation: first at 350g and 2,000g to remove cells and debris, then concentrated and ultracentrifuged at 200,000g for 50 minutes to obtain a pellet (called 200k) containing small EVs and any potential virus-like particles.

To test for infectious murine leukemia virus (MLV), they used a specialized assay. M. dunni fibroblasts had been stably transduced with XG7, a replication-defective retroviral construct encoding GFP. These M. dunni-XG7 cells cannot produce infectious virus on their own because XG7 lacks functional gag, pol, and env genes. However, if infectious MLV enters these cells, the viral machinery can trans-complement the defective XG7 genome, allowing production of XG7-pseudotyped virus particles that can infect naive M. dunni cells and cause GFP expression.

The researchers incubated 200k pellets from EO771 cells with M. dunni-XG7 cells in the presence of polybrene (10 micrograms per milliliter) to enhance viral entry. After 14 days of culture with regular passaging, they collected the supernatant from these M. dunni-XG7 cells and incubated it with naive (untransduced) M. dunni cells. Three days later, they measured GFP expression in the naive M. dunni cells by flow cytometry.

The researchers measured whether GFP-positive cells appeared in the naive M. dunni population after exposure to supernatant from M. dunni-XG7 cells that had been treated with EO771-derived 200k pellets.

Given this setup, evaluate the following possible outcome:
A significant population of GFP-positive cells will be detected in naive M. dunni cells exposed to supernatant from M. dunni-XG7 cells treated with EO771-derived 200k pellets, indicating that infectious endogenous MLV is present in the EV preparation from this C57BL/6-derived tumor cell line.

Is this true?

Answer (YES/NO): YES